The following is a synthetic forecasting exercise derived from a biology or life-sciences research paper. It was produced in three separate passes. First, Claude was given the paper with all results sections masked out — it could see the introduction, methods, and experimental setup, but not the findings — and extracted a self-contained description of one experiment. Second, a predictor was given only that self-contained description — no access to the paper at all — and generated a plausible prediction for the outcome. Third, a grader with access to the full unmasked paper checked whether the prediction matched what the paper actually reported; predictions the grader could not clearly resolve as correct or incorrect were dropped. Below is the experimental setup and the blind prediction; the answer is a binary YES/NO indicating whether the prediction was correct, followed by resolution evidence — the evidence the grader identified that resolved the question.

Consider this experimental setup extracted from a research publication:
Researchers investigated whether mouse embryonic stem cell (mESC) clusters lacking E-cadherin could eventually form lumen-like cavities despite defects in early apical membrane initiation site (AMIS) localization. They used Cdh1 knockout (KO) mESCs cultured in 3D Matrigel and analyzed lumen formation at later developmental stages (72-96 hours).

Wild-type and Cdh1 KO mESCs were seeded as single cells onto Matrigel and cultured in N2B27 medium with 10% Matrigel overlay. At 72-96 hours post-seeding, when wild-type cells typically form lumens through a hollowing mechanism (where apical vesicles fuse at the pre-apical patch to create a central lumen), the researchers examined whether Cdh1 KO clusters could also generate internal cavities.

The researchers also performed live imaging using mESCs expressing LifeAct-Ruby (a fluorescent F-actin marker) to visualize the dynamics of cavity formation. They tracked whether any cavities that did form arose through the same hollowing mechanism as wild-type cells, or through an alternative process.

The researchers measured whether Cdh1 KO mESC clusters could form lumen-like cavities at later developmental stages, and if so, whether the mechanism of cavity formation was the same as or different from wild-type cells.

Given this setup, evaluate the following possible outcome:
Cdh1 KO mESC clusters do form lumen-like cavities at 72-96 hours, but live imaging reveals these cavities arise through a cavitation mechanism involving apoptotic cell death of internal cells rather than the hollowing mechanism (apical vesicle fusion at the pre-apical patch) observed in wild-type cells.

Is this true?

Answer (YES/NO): NO